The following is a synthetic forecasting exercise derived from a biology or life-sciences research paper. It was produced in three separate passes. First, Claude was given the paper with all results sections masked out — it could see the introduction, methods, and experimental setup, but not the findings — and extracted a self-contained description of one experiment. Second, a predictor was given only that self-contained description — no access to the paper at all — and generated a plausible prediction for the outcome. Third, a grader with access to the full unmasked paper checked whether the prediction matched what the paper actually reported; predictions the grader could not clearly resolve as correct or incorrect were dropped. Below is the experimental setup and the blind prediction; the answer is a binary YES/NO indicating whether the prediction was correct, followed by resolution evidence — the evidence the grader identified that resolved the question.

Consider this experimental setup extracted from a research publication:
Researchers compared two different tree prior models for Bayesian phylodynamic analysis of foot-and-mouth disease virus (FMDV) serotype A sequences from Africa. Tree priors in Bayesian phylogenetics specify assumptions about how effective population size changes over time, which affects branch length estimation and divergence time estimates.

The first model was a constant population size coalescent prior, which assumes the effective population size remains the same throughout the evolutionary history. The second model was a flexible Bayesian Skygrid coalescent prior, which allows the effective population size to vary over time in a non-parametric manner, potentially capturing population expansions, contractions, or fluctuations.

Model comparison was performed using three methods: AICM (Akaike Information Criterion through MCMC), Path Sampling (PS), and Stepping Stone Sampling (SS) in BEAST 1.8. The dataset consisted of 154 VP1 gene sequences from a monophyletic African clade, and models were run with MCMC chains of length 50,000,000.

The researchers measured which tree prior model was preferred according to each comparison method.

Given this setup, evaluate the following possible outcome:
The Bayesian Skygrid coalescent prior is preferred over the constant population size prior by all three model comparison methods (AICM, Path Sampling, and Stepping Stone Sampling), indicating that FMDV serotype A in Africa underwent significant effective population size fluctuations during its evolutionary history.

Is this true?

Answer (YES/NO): NO